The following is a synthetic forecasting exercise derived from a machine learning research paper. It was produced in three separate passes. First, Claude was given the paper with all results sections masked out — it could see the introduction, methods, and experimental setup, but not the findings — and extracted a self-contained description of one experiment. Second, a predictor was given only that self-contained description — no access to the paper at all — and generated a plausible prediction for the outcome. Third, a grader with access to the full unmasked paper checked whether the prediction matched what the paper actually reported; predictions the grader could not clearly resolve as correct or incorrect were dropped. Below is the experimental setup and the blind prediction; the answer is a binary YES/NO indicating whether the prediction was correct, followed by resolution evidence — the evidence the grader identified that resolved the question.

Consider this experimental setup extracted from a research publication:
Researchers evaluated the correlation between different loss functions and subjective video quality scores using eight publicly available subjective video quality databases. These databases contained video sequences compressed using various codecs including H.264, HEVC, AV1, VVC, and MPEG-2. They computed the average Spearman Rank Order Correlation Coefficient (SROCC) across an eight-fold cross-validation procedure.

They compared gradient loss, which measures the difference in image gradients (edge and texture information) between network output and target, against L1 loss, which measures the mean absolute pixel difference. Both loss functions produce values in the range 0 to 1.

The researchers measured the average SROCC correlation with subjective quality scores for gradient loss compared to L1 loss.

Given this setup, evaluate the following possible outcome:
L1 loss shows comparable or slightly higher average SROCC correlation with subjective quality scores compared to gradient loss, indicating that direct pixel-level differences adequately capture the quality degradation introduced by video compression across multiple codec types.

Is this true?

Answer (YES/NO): NO